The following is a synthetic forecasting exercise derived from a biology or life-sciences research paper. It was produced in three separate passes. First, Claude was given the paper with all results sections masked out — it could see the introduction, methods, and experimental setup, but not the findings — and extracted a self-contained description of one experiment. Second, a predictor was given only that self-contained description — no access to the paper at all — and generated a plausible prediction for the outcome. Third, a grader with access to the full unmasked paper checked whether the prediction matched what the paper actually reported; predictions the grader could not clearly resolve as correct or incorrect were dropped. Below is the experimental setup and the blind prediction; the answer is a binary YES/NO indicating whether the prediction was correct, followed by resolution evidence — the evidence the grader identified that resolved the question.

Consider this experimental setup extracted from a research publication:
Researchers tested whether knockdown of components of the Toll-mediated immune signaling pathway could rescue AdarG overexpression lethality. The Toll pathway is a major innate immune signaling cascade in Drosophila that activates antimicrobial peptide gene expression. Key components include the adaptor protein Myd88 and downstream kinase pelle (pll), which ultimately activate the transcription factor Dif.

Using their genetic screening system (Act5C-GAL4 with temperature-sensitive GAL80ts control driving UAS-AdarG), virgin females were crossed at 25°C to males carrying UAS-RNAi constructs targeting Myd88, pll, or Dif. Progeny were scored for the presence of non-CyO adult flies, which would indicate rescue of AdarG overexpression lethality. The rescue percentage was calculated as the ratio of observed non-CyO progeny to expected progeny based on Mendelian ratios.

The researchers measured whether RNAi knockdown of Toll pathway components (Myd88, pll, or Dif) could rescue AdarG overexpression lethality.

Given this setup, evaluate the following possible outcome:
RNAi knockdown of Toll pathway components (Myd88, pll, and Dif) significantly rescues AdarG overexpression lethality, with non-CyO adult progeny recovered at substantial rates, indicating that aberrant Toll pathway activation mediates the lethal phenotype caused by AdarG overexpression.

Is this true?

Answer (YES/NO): NO